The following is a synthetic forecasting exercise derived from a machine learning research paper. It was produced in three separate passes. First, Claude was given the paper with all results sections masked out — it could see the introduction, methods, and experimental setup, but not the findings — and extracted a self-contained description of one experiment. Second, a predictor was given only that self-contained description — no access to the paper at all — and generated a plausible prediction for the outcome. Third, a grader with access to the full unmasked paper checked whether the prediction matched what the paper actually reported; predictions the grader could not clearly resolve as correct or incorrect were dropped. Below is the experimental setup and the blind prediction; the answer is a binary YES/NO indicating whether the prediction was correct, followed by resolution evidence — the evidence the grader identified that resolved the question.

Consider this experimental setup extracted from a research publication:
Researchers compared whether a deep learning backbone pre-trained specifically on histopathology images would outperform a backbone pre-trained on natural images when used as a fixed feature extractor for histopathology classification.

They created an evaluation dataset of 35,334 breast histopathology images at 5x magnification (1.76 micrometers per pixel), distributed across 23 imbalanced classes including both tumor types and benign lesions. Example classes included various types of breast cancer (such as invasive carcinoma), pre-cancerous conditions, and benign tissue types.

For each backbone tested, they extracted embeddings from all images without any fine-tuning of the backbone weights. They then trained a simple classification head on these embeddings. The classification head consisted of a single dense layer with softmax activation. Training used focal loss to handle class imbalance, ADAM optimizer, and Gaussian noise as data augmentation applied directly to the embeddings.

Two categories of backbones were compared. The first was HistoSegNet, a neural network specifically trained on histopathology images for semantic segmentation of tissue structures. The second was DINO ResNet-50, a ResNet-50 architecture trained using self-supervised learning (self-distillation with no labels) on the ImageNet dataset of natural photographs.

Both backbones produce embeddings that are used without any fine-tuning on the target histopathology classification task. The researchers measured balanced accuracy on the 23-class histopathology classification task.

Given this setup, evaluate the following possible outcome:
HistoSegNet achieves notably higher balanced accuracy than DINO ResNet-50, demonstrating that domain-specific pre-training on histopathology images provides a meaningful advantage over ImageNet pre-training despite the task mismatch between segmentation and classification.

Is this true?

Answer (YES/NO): NO